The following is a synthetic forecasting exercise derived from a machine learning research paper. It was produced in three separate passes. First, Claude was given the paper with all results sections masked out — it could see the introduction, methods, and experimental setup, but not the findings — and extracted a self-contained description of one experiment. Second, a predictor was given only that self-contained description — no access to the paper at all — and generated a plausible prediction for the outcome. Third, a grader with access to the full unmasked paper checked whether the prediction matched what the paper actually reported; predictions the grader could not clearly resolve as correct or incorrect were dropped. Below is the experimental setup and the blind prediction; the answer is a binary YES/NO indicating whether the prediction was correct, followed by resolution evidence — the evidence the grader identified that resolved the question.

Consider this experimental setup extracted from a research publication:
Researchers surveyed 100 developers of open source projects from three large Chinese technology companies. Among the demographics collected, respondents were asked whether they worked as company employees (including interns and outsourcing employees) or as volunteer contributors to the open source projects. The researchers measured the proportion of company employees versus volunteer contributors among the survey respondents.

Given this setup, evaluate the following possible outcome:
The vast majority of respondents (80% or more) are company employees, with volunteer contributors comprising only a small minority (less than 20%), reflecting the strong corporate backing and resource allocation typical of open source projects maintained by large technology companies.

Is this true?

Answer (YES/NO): NO